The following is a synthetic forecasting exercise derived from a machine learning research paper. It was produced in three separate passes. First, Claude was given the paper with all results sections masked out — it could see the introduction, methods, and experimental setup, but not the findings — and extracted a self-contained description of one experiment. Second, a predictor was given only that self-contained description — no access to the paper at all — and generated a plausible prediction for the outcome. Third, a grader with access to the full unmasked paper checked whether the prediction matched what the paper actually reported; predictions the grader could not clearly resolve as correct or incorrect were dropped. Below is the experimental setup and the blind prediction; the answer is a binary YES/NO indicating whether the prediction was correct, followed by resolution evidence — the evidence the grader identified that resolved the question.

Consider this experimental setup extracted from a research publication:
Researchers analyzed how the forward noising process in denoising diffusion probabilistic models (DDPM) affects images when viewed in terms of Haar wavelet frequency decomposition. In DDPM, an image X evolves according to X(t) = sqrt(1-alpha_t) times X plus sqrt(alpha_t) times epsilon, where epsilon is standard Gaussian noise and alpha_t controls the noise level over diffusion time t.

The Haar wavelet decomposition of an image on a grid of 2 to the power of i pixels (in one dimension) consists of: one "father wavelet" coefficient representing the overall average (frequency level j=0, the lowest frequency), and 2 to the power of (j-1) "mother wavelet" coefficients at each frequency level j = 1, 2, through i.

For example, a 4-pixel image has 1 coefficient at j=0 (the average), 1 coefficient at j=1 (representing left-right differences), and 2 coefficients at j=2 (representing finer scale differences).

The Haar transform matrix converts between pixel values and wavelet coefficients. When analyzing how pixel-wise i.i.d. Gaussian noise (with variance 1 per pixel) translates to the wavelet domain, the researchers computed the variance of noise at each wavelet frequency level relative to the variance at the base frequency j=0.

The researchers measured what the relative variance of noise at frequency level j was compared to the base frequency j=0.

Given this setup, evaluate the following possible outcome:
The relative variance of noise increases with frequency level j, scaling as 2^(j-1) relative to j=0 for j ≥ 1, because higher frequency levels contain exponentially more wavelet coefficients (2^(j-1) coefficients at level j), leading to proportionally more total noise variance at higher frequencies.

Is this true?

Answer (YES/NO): YES